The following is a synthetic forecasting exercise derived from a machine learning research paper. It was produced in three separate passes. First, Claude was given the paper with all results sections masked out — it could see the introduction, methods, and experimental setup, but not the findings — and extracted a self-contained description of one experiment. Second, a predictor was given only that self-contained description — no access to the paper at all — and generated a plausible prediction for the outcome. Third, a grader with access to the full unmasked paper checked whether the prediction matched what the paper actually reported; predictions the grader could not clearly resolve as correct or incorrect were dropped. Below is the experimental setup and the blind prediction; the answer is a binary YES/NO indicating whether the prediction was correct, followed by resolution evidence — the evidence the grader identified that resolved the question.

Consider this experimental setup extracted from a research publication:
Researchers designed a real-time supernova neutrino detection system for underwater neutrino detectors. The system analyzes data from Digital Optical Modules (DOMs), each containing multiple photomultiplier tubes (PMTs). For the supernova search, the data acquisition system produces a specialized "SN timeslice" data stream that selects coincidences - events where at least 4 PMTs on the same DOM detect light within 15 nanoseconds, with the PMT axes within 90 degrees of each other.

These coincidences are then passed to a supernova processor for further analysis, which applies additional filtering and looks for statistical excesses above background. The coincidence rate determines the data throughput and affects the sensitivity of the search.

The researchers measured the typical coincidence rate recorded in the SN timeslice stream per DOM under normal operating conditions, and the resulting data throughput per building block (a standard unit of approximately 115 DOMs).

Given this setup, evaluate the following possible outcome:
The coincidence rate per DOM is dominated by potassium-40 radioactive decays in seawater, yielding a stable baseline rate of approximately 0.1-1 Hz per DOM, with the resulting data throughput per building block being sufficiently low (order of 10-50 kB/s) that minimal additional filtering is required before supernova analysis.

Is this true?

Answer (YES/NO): NO